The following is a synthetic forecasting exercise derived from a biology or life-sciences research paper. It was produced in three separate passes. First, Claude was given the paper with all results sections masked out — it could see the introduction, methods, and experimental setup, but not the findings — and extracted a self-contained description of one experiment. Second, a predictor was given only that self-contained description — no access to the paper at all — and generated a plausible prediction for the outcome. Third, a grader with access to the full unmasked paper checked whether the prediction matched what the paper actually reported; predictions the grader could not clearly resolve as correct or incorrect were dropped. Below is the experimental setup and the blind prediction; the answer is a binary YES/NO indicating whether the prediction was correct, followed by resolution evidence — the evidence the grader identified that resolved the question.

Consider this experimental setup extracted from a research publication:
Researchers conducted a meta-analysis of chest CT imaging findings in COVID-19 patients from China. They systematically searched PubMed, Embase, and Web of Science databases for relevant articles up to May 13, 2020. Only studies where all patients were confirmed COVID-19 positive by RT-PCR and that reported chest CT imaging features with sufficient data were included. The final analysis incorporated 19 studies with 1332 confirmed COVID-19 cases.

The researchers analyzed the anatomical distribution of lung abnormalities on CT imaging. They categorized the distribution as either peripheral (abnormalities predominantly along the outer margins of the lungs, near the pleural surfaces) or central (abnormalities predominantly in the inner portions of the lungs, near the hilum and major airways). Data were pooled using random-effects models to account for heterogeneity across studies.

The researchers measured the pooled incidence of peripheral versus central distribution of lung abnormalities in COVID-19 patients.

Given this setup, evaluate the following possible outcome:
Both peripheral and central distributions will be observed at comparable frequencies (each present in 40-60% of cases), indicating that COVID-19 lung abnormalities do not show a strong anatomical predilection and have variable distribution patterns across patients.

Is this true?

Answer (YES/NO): NO